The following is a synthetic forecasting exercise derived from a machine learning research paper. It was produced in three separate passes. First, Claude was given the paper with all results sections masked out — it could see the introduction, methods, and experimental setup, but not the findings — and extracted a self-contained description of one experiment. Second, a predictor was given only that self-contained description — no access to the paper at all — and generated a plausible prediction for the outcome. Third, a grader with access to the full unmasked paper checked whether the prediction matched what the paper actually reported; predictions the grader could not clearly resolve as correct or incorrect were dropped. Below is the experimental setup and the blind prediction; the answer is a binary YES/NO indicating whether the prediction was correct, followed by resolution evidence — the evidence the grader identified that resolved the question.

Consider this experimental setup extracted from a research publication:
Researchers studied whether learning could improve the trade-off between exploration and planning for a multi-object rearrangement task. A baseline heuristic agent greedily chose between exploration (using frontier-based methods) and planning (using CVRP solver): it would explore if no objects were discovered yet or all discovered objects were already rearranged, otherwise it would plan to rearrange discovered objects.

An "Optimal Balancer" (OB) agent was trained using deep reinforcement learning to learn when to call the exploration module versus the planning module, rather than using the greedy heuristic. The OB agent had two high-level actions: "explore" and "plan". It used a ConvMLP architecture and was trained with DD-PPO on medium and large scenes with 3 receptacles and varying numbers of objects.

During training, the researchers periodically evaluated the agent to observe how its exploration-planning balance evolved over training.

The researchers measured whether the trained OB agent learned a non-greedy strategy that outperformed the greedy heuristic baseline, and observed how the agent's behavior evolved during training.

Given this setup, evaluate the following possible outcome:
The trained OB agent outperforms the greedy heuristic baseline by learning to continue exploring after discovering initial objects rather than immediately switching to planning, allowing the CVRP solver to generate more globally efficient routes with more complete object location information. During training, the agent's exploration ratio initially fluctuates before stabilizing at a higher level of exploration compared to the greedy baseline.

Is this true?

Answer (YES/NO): NO